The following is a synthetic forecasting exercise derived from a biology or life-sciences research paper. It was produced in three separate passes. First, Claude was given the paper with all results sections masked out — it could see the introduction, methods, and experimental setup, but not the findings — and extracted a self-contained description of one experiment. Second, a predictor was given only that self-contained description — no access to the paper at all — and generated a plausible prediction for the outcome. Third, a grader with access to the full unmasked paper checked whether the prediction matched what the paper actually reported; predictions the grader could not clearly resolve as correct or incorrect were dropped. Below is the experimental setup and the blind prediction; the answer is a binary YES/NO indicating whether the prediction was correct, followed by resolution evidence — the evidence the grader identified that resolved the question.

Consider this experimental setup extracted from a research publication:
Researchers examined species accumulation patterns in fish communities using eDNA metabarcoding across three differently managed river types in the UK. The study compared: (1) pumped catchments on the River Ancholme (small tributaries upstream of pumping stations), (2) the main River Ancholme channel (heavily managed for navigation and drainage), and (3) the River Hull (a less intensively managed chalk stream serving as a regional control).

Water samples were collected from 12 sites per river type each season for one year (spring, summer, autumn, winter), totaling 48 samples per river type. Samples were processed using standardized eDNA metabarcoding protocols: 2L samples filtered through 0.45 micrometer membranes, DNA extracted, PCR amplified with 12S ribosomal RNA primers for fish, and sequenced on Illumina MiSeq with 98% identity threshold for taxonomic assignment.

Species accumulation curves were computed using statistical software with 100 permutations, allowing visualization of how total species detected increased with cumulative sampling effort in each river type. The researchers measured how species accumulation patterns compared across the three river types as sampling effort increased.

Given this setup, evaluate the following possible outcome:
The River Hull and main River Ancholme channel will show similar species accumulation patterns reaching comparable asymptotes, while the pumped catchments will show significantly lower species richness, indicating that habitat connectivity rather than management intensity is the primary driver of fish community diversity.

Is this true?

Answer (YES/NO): YES